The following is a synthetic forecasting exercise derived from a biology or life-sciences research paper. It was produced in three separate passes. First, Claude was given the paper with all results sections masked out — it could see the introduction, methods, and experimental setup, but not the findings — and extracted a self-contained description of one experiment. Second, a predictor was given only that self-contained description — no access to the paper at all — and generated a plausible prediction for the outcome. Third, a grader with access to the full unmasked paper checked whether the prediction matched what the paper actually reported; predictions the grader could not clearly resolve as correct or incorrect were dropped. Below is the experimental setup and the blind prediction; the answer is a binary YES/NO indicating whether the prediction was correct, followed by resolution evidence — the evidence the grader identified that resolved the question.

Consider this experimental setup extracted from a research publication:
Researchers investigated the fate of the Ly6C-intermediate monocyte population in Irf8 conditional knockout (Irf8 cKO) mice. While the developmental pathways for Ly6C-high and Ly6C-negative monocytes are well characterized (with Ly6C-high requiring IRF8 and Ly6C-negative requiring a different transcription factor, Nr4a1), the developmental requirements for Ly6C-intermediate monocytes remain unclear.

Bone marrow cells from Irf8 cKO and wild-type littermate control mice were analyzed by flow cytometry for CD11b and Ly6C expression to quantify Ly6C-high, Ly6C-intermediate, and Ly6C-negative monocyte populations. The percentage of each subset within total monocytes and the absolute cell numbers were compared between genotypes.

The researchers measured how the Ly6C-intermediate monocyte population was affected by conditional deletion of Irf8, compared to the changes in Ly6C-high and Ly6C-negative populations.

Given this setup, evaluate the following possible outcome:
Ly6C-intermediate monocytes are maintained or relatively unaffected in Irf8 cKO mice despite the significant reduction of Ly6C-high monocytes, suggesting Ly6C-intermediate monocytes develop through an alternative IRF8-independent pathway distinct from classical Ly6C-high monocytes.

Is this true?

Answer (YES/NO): NO